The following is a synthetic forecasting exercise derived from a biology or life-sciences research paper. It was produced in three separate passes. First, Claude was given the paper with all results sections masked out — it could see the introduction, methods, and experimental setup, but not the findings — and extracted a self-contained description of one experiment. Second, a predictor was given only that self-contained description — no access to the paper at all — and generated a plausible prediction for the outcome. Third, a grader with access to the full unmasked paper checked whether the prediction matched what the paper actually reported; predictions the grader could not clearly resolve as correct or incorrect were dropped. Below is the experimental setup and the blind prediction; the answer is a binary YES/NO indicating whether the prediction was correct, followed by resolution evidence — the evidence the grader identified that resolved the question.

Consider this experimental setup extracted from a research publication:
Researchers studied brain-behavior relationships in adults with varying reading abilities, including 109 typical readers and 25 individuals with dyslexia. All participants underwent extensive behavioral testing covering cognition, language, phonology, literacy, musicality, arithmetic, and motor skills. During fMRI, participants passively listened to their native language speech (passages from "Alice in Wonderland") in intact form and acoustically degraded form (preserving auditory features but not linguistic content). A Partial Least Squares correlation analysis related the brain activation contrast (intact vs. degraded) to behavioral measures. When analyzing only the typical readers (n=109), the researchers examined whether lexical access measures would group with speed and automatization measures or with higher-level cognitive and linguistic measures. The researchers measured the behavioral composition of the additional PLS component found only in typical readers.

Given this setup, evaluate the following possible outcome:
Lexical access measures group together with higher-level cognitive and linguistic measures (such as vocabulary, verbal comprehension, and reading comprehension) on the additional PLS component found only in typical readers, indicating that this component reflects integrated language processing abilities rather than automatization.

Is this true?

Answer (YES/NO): NO